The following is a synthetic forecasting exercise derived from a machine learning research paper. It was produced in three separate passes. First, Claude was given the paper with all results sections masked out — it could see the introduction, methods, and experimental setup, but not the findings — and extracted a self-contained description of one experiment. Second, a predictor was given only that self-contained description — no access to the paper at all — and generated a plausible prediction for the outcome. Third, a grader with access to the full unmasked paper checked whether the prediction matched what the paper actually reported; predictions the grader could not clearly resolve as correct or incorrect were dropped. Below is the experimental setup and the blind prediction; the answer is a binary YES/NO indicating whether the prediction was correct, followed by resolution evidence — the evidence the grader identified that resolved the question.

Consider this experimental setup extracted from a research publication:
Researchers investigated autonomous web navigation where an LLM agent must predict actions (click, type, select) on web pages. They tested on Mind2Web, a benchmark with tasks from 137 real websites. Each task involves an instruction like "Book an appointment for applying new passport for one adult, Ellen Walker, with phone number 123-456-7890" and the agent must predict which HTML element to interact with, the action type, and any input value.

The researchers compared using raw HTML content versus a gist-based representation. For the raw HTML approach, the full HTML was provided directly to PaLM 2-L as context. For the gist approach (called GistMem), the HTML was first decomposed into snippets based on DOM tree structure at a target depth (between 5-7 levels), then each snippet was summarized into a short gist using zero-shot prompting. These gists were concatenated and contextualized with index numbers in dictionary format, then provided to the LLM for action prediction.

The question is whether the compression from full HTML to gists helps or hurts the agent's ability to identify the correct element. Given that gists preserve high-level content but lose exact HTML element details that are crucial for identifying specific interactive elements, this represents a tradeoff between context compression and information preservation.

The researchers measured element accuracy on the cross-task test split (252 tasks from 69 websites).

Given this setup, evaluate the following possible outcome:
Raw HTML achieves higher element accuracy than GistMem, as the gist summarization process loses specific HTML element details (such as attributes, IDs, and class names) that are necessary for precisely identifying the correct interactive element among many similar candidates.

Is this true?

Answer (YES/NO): YES